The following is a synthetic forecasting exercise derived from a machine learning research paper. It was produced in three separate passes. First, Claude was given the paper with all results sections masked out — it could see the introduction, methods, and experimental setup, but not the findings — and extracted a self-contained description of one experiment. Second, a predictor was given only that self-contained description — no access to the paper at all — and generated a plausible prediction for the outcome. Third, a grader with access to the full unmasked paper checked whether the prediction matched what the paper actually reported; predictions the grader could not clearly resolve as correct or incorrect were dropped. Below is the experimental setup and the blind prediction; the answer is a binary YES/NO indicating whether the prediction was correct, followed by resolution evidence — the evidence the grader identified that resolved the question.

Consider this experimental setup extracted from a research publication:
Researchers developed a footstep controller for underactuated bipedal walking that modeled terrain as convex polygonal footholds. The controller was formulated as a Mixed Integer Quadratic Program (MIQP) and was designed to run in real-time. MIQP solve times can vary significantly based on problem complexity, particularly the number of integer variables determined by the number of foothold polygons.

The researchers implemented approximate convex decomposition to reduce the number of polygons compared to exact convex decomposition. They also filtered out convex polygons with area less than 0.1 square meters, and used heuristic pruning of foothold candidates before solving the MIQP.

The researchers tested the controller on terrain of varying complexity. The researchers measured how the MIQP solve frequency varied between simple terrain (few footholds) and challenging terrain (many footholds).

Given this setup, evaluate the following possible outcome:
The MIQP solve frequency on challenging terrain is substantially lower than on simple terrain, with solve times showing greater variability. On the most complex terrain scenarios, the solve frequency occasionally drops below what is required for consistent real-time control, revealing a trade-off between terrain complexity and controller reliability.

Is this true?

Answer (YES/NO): NO